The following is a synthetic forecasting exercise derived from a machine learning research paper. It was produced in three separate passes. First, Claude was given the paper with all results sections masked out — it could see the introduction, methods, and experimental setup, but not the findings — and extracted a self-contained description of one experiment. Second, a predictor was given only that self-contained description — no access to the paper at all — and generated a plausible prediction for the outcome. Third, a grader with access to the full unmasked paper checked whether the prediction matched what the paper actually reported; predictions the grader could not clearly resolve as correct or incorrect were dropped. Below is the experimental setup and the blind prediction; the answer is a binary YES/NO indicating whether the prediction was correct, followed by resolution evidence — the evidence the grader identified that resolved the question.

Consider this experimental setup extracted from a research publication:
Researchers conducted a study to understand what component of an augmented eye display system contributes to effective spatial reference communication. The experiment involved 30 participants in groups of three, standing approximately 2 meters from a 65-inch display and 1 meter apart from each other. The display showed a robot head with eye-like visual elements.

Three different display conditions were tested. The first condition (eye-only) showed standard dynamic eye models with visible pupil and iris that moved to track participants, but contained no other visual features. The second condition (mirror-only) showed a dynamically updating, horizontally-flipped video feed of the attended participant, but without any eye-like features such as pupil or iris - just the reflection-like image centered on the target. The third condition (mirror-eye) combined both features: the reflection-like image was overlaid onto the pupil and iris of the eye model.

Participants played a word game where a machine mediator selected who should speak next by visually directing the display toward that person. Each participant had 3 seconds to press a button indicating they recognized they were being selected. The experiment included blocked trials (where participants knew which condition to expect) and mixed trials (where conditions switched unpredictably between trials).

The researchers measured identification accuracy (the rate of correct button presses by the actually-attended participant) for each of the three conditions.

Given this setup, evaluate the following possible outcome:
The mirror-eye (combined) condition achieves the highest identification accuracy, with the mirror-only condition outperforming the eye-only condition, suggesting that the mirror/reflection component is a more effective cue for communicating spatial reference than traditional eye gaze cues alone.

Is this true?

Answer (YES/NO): YES